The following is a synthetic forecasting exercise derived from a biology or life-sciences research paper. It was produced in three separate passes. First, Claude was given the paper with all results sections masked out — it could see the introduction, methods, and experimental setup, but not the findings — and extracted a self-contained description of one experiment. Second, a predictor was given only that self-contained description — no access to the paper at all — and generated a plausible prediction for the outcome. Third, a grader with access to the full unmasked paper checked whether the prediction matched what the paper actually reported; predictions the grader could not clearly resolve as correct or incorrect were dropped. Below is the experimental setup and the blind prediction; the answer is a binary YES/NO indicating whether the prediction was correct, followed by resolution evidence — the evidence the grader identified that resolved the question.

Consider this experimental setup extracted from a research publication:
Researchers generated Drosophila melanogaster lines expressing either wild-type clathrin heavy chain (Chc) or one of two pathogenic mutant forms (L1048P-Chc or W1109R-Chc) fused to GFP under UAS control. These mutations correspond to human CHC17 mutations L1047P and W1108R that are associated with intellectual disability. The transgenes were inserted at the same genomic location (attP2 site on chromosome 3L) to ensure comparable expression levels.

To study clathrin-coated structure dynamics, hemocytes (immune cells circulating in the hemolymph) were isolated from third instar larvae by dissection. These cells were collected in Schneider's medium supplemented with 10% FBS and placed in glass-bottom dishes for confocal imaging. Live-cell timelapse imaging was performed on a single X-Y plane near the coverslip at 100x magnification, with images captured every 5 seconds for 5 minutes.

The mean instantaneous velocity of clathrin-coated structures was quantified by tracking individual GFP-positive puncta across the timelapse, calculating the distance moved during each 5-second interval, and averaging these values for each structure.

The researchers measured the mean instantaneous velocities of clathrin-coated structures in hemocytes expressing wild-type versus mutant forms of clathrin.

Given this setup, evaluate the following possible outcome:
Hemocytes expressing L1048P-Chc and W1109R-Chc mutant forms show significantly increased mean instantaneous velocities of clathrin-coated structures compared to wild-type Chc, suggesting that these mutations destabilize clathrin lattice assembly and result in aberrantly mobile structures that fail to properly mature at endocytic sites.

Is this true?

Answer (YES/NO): NO